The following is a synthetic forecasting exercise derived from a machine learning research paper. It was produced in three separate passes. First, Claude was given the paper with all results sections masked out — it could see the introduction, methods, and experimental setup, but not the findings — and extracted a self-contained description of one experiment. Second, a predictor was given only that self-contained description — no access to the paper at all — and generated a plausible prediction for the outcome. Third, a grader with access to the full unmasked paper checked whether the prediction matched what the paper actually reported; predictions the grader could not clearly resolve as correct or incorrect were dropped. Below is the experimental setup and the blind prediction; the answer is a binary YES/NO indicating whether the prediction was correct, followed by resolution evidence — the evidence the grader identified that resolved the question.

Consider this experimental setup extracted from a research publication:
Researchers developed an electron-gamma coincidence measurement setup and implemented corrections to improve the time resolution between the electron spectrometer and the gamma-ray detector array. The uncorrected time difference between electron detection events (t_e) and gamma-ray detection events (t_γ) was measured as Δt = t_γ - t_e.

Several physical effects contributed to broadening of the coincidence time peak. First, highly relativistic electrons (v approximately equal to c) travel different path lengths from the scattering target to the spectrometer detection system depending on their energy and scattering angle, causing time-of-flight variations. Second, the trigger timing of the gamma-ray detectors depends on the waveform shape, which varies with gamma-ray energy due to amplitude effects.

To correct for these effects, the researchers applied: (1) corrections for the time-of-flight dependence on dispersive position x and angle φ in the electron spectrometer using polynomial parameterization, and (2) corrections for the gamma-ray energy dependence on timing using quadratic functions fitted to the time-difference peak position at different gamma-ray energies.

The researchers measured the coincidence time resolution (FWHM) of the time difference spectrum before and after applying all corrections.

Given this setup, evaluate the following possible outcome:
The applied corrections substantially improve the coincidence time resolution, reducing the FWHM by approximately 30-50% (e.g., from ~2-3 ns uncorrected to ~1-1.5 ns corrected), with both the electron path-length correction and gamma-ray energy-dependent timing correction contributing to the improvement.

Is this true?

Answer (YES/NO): NO